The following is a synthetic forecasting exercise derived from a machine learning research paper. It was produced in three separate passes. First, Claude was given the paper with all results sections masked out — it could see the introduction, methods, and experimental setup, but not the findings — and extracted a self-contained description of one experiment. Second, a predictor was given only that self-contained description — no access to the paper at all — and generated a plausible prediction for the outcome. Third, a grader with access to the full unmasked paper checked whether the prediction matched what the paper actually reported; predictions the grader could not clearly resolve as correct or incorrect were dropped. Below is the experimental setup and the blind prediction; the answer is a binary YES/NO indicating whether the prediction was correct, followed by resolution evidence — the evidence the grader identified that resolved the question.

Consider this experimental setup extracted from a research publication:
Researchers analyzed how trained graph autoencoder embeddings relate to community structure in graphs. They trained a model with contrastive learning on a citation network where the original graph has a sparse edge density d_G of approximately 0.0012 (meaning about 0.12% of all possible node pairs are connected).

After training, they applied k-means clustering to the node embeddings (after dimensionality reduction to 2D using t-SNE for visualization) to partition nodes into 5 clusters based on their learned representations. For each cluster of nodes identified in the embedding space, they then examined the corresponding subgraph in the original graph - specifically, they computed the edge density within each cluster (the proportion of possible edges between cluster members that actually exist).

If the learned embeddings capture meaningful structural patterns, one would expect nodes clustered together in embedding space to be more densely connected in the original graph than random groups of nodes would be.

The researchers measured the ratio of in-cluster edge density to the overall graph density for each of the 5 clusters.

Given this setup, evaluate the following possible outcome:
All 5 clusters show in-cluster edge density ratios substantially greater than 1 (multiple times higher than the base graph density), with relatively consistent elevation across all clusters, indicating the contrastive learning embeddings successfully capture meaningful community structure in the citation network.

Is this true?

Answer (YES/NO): NO